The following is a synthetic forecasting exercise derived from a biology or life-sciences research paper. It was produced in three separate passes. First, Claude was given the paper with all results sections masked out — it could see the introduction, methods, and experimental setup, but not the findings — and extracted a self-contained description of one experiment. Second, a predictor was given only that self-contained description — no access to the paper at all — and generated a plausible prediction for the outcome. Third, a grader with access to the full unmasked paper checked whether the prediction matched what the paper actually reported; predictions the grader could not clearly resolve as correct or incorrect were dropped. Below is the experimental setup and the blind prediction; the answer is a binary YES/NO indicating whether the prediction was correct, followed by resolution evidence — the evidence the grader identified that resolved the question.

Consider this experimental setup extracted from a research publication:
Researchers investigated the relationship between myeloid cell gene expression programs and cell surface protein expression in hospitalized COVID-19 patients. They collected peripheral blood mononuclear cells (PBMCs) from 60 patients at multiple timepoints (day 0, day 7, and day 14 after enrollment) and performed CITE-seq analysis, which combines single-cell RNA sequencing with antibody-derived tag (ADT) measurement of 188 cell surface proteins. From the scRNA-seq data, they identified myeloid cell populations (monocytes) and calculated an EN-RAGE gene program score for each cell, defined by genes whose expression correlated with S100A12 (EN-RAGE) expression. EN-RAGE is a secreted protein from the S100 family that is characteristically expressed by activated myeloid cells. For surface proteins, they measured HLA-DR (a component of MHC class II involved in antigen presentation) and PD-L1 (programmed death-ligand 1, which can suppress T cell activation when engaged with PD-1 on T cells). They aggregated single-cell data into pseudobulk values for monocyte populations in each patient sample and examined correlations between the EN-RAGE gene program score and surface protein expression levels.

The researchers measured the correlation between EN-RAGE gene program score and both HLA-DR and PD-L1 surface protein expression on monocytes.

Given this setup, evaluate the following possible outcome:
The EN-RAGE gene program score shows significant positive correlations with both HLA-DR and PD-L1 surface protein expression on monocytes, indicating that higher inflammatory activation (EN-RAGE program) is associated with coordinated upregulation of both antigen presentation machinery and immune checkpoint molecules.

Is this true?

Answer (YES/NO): NO